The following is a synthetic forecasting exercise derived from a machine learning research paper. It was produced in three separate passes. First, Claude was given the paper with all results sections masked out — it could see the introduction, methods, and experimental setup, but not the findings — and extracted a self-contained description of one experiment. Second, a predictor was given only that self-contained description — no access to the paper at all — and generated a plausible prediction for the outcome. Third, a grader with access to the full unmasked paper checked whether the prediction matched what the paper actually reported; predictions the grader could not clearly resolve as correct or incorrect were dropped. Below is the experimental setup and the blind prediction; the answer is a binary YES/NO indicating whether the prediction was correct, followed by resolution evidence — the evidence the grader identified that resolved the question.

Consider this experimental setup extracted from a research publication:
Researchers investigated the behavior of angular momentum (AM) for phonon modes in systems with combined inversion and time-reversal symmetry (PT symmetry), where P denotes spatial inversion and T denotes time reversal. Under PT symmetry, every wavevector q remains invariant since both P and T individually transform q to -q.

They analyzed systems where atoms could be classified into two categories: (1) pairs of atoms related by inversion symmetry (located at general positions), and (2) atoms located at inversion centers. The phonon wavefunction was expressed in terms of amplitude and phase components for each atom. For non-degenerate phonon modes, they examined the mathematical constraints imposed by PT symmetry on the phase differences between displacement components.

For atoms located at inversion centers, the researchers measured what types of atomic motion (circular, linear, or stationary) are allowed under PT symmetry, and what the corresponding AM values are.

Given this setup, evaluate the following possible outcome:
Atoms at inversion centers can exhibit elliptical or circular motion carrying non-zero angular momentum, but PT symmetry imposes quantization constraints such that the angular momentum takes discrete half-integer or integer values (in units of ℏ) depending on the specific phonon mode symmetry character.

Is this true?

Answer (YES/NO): NO